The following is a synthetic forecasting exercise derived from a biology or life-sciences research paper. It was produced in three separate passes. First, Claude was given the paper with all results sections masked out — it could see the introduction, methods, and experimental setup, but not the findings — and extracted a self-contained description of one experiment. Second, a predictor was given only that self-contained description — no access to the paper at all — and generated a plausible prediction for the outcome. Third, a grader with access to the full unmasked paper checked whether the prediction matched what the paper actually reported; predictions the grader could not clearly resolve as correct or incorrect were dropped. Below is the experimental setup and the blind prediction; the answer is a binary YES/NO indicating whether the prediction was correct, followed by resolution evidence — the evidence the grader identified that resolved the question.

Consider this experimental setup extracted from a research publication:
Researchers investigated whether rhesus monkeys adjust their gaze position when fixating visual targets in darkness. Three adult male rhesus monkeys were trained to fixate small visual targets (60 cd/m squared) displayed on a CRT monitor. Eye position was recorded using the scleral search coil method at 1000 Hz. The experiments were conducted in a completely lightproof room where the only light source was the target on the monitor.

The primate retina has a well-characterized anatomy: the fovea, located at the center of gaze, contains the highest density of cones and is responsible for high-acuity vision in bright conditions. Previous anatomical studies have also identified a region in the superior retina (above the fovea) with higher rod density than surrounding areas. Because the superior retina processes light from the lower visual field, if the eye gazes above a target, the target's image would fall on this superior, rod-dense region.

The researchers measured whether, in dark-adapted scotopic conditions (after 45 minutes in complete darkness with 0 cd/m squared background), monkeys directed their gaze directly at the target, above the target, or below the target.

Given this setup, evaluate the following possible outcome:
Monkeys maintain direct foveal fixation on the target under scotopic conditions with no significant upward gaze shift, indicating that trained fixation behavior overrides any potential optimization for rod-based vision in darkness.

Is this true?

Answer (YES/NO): NO